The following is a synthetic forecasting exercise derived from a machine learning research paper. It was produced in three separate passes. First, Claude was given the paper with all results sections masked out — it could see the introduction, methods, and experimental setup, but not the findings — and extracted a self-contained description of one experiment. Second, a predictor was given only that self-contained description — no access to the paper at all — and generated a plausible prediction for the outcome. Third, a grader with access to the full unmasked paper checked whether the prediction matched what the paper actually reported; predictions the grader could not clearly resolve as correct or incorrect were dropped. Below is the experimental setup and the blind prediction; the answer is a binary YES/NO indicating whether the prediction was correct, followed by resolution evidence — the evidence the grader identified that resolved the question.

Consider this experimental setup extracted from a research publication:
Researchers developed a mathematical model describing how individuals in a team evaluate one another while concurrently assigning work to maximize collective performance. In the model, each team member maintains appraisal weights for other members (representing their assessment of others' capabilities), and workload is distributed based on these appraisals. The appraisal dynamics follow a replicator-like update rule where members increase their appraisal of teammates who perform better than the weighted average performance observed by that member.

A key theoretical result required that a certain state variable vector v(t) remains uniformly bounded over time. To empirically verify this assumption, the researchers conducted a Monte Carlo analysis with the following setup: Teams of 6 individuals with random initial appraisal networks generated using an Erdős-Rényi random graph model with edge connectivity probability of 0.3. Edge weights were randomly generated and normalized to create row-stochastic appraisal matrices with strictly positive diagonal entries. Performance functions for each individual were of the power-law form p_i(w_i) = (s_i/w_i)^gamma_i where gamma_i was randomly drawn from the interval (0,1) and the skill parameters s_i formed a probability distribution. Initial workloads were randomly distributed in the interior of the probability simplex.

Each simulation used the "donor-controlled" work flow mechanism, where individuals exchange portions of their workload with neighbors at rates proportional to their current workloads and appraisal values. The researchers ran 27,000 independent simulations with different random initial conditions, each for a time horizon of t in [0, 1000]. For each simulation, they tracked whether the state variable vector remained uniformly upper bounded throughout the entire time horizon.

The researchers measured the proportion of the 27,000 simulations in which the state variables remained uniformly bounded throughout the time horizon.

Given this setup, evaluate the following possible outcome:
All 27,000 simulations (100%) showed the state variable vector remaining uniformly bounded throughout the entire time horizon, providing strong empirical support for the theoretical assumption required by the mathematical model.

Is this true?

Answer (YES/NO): YES